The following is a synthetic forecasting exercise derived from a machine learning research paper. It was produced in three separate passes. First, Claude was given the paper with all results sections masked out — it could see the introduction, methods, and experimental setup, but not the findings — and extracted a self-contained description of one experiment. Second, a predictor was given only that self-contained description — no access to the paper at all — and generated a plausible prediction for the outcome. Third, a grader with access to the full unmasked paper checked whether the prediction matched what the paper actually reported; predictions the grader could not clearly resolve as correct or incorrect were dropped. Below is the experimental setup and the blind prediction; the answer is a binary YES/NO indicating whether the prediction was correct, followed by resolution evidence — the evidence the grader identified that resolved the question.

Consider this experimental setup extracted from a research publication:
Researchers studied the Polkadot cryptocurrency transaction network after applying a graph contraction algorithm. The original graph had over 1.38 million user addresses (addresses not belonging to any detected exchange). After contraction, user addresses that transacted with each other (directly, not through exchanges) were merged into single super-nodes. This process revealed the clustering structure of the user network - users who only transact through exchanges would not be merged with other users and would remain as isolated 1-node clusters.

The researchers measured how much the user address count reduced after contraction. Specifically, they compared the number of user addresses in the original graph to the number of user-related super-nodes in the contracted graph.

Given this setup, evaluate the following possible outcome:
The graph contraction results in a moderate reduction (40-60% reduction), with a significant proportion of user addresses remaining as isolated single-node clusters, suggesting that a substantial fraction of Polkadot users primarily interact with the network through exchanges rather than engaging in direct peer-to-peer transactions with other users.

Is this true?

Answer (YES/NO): YES